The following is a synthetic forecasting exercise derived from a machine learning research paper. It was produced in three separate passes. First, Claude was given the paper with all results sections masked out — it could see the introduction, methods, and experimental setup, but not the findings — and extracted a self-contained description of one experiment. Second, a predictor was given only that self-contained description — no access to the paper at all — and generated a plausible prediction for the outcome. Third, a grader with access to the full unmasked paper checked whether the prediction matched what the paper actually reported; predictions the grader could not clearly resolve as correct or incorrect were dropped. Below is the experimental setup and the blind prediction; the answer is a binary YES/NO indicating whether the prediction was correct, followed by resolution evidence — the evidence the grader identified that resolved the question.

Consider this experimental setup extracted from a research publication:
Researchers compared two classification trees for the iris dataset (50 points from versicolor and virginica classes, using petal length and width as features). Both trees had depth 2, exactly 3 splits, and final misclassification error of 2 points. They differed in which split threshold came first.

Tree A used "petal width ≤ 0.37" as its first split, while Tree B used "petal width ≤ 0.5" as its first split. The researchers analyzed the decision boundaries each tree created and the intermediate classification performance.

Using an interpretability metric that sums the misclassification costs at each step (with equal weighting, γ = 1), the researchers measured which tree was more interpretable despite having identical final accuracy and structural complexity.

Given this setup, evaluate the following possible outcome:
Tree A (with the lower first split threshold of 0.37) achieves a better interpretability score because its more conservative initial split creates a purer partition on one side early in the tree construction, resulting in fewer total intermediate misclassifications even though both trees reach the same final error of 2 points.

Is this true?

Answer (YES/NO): NO